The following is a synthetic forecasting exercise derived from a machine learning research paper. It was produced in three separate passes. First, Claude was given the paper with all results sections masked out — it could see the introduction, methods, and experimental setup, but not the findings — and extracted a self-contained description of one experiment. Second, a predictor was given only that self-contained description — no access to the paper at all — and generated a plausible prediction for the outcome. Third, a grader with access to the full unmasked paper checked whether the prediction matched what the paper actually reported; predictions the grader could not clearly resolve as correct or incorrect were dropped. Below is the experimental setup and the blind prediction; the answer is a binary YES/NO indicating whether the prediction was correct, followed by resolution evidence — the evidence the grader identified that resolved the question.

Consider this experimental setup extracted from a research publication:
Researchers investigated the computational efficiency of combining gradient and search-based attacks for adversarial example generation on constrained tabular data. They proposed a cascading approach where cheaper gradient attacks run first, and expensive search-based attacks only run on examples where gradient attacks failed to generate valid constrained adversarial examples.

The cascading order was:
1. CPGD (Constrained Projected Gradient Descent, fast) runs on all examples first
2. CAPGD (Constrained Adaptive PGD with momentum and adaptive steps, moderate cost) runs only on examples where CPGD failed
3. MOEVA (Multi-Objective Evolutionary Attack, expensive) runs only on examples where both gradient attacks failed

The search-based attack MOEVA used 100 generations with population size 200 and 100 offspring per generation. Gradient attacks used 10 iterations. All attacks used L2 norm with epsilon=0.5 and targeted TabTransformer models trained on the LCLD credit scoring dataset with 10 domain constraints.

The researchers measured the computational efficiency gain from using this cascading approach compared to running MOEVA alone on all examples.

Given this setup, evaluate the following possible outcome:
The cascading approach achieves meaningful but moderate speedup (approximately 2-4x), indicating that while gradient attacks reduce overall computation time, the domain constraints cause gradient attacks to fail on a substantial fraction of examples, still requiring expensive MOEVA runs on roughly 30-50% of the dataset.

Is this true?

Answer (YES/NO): NO